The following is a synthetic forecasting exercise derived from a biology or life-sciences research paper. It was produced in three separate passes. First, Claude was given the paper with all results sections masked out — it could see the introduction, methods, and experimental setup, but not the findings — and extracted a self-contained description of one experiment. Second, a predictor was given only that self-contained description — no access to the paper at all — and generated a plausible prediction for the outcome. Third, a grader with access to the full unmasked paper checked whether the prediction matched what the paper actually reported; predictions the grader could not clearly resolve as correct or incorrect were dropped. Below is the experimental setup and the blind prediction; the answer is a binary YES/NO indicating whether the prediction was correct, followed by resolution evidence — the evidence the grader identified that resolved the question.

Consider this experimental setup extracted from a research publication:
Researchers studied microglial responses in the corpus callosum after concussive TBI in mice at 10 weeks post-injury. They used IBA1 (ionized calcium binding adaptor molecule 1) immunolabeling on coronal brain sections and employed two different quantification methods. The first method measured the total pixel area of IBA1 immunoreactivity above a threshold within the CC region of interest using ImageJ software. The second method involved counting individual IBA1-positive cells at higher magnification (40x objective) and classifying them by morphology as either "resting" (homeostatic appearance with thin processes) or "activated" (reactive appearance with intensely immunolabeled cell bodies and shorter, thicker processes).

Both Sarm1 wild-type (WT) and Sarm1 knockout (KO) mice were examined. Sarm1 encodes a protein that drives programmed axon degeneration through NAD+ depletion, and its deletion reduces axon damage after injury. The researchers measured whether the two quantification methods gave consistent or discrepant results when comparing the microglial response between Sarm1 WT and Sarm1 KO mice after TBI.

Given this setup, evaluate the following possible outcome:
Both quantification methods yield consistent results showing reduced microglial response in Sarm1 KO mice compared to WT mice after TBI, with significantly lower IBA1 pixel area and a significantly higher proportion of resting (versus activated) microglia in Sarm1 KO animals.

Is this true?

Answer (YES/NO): NO